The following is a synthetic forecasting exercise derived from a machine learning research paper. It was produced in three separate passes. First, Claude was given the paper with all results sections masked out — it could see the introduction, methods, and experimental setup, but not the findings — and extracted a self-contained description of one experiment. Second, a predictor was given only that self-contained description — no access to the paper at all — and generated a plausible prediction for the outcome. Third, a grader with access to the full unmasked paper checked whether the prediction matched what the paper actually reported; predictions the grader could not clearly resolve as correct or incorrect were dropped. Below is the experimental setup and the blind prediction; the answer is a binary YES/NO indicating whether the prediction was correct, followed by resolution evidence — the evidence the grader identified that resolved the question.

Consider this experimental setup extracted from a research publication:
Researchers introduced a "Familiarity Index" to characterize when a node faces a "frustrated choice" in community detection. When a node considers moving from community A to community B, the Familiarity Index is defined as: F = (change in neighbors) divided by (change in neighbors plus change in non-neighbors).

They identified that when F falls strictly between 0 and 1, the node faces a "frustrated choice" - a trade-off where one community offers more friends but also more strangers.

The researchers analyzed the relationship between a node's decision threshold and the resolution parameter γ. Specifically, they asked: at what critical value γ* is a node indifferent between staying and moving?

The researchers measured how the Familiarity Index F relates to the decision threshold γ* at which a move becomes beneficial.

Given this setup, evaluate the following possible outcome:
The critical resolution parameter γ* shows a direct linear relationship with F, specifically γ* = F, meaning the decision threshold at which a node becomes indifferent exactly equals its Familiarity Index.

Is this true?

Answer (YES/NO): YES